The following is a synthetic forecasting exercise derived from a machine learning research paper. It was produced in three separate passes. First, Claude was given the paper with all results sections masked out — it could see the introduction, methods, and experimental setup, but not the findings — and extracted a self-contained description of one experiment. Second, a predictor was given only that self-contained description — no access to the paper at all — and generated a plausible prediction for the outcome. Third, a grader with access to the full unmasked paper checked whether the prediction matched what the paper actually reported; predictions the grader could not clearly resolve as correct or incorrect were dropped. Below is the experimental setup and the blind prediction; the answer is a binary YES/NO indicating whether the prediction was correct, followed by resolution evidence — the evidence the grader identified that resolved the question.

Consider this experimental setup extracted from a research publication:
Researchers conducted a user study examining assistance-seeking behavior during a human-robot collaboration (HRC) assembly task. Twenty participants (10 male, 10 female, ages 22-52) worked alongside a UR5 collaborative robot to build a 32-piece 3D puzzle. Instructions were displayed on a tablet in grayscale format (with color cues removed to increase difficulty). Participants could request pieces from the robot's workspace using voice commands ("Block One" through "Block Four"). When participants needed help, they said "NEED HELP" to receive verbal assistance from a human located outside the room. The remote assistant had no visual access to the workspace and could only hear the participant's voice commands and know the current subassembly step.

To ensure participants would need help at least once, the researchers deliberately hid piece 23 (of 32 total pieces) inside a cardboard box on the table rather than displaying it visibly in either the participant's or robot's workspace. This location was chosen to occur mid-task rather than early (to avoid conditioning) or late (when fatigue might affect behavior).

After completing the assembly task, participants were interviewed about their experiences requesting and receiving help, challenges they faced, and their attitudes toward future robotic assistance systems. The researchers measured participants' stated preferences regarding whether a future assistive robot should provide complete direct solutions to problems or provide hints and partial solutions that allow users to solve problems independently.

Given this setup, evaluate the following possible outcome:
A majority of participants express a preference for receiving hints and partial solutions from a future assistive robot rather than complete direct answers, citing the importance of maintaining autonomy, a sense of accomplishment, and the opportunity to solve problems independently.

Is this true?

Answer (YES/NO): NO